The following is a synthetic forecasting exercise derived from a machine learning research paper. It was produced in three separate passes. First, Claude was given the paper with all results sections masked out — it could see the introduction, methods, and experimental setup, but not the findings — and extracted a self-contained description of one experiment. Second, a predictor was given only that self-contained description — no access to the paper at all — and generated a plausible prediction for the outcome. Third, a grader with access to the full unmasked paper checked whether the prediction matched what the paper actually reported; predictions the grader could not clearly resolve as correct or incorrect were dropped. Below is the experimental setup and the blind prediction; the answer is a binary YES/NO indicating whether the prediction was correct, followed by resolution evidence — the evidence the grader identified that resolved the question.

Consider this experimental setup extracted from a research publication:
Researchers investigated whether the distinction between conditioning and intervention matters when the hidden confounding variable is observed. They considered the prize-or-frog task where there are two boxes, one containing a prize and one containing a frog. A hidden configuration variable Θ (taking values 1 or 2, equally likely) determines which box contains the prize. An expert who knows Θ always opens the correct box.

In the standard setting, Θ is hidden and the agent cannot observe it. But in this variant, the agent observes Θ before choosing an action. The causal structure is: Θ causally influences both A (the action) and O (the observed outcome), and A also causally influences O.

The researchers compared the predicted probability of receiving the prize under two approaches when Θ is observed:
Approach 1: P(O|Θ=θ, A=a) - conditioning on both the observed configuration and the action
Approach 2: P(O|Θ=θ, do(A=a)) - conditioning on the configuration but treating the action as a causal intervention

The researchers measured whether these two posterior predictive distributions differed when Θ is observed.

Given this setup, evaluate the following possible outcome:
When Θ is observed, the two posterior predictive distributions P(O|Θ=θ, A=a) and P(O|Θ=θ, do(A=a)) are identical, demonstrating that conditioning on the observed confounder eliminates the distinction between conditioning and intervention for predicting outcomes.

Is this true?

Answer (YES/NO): YES